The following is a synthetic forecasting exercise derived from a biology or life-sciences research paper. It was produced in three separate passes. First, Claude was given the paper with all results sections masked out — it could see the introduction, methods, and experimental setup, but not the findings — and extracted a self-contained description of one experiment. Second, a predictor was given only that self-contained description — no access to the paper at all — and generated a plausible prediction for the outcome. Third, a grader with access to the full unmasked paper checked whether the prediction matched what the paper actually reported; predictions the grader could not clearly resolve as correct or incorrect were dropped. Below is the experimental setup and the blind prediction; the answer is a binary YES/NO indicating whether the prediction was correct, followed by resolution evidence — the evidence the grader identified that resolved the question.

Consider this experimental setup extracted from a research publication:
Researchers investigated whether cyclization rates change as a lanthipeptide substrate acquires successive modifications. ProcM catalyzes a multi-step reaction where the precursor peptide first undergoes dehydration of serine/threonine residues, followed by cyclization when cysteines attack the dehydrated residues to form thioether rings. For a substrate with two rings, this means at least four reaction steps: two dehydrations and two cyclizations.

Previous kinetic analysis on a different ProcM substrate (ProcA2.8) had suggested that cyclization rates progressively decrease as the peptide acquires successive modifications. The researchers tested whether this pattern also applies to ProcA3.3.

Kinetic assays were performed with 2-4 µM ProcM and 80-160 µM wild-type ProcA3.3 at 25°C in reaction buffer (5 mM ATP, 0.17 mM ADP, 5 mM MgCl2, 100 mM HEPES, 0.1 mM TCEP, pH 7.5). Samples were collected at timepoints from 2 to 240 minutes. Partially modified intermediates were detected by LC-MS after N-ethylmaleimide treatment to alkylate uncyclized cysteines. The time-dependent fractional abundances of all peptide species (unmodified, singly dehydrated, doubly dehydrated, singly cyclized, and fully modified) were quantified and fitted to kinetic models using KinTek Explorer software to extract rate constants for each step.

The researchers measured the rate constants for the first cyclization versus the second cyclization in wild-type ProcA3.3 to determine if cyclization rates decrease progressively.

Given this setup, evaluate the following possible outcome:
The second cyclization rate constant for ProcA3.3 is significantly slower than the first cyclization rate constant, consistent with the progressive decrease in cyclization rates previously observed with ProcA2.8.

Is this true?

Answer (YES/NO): YES